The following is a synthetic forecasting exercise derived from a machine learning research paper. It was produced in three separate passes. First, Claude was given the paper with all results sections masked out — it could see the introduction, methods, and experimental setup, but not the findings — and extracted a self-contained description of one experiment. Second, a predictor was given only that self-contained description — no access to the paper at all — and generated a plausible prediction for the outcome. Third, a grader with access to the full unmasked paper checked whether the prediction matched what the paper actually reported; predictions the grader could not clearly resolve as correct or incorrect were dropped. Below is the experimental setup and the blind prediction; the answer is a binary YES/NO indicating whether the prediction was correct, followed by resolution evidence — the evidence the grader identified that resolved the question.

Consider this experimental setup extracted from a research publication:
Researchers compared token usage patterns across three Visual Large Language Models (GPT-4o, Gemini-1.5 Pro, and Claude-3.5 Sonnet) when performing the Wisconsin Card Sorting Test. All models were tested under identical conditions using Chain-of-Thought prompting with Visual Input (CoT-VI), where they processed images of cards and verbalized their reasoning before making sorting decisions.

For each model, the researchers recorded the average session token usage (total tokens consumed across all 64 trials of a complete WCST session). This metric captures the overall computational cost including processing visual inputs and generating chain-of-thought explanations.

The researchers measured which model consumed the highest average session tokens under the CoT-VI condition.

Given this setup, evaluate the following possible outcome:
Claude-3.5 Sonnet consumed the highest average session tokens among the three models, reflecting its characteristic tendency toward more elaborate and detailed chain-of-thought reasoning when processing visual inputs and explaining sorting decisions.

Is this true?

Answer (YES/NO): YES